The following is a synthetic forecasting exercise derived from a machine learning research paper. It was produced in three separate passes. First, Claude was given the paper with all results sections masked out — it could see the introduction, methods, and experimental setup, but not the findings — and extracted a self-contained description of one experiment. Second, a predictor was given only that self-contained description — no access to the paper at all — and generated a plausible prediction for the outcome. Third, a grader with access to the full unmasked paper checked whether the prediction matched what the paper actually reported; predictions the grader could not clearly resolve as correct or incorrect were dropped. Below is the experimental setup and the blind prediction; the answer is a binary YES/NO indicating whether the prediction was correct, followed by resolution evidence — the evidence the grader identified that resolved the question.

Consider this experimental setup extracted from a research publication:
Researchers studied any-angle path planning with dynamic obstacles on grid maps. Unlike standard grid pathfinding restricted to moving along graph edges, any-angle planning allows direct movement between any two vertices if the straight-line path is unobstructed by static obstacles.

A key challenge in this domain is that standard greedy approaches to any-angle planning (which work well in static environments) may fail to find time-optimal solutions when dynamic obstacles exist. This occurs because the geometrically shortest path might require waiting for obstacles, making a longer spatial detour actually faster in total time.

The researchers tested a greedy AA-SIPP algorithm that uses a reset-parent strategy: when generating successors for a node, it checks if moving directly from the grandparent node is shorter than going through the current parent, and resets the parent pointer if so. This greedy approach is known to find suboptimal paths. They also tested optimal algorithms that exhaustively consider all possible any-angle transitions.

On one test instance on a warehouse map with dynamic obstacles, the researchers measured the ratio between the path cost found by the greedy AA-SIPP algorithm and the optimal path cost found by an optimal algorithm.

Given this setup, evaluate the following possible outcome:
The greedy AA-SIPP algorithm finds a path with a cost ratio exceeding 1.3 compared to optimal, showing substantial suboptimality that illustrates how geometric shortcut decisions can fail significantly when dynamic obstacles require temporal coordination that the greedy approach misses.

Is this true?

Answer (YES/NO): NO